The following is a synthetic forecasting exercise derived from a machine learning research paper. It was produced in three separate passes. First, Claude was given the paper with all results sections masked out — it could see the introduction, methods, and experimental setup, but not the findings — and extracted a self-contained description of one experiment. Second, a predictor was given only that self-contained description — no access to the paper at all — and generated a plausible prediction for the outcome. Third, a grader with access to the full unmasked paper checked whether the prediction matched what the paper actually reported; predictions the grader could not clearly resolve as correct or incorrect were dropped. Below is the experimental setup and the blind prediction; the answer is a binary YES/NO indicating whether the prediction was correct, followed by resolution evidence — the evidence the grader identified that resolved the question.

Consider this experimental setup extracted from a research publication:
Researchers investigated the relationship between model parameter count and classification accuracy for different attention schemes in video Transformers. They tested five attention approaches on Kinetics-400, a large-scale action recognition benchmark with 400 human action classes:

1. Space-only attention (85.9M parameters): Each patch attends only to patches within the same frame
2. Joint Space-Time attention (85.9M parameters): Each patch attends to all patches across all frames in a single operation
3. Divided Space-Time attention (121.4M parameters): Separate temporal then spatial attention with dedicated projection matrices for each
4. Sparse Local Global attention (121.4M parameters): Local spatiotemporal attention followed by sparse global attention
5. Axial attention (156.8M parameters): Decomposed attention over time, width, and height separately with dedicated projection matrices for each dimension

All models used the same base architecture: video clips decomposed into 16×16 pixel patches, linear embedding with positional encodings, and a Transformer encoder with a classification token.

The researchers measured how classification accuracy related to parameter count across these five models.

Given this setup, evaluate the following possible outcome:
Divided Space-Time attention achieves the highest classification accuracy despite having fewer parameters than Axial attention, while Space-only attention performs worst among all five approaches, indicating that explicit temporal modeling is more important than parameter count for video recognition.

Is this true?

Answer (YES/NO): NO